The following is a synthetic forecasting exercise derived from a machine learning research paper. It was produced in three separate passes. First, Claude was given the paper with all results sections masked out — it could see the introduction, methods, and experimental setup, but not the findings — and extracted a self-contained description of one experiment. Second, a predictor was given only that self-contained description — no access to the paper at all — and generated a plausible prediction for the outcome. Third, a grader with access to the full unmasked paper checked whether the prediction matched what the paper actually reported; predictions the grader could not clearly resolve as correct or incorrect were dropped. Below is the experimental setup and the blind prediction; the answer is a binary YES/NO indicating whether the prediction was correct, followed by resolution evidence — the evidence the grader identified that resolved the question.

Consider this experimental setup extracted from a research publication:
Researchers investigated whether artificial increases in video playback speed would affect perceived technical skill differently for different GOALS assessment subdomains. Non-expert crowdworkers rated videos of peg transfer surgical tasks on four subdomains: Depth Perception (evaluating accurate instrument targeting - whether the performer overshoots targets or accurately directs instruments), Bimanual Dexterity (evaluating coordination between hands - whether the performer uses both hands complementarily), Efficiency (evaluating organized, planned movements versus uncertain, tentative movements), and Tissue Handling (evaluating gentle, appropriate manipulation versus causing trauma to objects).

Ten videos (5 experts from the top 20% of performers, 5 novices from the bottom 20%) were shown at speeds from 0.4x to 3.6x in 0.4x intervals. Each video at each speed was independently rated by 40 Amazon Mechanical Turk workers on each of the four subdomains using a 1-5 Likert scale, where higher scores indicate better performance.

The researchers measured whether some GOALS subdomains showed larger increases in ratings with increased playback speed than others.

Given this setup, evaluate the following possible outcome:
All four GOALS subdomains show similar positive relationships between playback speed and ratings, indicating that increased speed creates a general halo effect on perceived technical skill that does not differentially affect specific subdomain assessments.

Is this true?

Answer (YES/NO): YES